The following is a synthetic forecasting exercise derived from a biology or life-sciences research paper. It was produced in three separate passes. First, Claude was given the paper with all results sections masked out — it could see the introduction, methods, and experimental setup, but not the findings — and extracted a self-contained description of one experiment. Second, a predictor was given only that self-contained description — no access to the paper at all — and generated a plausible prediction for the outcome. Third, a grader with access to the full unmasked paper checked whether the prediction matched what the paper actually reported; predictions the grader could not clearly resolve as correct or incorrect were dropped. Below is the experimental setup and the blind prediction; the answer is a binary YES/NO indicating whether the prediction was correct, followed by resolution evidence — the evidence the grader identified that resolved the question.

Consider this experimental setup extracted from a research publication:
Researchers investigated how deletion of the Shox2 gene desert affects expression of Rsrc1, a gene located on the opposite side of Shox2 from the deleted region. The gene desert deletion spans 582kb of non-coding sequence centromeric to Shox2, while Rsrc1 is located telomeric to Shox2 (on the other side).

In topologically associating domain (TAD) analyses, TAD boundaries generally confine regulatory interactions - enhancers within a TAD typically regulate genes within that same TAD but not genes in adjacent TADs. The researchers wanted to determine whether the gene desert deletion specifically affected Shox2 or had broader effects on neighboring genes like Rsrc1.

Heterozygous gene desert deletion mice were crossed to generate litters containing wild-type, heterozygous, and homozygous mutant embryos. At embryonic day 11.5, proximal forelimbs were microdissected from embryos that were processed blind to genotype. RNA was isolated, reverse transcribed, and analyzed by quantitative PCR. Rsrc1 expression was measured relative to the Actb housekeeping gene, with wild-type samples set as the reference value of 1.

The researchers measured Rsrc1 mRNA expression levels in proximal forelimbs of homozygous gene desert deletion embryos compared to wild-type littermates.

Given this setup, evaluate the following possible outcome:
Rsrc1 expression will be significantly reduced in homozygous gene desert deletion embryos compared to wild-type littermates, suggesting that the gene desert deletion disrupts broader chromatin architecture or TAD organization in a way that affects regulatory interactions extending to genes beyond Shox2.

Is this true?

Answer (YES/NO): NO